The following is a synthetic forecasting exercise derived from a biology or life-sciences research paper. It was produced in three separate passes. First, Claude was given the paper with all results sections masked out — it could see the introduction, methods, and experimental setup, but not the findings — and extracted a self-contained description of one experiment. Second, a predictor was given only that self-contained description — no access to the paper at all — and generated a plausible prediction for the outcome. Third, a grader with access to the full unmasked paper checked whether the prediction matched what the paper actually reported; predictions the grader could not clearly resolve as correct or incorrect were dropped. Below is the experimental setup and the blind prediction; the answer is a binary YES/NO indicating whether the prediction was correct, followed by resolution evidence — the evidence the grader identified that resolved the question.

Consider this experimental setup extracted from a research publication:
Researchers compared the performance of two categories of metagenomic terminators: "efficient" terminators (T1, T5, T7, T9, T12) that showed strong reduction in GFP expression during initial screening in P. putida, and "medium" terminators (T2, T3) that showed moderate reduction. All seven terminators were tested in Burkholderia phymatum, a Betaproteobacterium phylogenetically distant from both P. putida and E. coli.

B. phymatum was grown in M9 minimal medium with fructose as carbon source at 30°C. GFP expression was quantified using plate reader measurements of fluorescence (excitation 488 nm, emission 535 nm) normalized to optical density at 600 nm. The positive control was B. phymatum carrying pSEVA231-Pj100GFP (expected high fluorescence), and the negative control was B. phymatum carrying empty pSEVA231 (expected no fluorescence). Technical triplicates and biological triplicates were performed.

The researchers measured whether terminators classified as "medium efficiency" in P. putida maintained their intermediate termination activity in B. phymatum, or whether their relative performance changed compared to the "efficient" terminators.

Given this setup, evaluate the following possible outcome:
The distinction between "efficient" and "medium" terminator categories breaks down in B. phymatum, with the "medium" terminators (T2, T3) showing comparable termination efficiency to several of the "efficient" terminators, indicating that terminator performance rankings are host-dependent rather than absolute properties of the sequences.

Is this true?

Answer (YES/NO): NO